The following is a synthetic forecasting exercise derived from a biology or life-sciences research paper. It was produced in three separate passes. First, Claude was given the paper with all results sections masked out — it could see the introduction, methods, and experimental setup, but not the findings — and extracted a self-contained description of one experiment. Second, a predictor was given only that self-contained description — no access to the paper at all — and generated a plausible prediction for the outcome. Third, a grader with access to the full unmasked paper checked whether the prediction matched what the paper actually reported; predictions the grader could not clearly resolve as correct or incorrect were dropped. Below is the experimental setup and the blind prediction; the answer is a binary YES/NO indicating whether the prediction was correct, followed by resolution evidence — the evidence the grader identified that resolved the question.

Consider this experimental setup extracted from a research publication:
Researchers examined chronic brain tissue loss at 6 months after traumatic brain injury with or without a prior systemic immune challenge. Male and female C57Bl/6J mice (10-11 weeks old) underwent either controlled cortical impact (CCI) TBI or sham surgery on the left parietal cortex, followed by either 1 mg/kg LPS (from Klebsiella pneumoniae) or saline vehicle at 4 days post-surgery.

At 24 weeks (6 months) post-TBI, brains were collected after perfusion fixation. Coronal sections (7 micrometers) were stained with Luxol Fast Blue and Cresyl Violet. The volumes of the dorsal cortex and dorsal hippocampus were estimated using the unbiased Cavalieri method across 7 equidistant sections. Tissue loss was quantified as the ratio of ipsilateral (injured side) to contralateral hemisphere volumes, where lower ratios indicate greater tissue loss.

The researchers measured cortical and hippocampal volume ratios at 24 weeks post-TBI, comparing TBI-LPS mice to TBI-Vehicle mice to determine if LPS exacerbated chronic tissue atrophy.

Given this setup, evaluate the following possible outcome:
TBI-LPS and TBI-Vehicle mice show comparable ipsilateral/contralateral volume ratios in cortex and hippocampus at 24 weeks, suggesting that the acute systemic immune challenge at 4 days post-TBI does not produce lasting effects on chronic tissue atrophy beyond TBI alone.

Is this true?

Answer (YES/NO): YES